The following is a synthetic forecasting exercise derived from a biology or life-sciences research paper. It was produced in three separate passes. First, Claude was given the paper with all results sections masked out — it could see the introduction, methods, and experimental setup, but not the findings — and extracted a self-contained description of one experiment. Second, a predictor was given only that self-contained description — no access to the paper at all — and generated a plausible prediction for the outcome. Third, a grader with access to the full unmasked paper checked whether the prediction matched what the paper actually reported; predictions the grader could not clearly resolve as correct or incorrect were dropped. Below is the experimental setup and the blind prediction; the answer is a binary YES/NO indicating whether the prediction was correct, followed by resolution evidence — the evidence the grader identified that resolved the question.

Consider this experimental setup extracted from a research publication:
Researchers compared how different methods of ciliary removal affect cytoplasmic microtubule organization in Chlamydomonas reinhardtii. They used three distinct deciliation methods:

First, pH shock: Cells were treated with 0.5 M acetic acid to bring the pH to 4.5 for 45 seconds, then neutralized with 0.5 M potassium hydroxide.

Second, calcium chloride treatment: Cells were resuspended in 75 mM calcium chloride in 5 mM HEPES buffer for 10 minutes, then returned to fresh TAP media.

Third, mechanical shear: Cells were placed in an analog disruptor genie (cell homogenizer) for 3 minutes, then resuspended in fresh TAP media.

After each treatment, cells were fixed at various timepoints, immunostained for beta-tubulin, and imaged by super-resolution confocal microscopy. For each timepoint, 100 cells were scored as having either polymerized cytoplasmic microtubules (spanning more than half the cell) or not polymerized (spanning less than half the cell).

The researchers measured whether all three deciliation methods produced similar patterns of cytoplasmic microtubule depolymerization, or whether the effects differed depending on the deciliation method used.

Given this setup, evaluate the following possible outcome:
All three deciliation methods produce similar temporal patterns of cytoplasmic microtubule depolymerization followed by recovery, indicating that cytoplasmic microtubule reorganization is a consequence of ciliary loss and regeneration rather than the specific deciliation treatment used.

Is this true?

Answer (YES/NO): NO